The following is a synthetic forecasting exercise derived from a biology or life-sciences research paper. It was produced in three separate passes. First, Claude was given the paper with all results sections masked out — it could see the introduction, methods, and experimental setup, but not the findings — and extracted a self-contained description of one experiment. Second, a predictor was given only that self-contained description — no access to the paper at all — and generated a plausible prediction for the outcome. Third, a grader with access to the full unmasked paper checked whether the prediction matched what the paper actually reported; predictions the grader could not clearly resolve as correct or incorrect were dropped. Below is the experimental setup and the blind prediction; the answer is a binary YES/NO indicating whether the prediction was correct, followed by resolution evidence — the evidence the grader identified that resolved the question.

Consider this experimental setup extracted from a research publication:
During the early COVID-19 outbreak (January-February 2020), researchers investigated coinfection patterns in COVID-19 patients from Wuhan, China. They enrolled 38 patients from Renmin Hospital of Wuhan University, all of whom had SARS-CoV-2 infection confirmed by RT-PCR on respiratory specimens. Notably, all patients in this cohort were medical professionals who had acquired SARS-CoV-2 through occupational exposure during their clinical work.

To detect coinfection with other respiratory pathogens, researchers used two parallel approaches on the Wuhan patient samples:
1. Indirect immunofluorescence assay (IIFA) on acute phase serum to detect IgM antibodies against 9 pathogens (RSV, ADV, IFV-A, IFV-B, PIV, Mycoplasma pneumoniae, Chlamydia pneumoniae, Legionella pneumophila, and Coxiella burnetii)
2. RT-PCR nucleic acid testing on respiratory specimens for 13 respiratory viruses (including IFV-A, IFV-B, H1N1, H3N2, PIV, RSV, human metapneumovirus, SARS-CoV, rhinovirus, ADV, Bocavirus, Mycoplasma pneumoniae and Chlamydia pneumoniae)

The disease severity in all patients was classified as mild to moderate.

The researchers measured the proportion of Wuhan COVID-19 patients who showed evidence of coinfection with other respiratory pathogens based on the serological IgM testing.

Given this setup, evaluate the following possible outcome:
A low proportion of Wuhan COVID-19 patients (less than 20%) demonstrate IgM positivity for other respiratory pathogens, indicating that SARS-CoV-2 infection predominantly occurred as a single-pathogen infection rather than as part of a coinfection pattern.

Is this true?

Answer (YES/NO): YES